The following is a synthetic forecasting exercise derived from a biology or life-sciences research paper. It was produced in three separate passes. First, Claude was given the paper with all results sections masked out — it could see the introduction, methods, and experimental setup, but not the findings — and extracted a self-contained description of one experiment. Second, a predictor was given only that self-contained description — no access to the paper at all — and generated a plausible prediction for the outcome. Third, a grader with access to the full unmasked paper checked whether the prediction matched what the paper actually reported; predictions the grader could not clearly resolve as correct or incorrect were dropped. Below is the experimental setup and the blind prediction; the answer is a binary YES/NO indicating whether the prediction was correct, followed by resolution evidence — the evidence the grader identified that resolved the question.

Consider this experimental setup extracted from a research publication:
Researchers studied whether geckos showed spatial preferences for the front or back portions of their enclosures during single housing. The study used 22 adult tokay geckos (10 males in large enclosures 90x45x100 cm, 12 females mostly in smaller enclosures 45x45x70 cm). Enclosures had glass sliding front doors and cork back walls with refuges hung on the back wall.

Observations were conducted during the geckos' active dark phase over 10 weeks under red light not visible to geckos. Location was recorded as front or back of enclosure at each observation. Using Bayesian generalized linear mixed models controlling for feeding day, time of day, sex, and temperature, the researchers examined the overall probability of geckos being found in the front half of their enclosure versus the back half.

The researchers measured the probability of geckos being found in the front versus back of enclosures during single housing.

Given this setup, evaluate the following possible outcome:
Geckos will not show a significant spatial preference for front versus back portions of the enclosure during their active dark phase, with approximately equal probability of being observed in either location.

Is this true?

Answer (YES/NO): NO